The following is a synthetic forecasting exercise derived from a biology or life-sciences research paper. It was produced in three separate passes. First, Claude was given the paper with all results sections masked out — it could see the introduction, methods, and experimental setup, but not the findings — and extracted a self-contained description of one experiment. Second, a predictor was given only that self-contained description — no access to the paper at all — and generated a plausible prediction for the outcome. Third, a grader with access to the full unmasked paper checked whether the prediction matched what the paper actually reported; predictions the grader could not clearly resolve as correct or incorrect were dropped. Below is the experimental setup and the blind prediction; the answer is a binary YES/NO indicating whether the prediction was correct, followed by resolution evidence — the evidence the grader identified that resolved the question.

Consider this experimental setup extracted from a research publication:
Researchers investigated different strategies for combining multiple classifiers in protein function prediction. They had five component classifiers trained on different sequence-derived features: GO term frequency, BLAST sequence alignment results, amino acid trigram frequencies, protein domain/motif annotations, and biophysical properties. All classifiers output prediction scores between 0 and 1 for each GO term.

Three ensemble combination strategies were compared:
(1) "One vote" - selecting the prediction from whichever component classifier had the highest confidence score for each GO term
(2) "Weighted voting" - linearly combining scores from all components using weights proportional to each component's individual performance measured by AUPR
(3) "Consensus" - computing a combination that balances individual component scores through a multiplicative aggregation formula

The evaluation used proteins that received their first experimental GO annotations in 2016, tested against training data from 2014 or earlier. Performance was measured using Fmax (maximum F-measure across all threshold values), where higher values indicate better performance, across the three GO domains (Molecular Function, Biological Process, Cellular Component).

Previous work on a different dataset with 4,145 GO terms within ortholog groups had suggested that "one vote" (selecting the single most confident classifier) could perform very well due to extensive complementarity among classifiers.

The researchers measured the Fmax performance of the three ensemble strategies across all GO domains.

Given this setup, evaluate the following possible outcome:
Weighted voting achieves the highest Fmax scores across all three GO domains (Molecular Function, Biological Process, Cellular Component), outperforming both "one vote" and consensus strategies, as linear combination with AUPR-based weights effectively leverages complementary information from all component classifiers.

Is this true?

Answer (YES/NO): YES